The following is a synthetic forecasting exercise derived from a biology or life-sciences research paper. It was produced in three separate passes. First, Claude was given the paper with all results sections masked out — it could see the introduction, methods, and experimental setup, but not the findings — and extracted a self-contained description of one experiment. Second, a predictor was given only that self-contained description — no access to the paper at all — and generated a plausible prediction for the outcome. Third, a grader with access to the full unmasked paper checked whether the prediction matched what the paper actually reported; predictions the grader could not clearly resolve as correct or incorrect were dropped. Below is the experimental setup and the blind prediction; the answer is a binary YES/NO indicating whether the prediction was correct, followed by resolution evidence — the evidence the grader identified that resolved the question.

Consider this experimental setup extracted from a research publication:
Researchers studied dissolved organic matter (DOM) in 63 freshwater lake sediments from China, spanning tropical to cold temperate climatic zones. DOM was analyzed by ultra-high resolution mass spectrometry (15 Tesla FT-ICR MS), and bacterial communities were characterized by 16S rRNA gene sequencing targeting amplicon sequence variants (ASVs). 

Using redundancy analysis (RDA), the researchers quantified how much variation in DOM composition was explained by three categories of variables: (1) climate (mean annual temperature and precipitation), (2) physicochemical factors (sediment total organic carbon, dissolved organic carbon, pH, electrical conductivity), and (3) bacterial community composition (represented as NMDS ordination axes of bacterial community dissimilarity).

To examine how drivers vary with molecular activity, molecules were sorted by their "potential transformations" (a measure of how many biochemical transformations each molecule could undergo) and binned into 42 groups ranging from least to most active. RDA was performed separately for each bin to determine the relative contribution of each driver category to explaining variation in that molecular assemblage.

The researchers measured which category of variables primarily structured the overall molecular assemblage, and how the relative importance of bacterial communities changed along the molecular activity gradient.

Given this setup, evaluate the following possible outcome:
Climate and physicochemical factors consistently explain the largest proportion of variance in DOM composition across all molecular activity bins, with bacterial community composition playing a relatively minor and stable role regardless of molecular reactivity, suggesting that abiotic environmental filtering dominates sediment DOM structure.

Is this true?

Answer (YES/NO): NO